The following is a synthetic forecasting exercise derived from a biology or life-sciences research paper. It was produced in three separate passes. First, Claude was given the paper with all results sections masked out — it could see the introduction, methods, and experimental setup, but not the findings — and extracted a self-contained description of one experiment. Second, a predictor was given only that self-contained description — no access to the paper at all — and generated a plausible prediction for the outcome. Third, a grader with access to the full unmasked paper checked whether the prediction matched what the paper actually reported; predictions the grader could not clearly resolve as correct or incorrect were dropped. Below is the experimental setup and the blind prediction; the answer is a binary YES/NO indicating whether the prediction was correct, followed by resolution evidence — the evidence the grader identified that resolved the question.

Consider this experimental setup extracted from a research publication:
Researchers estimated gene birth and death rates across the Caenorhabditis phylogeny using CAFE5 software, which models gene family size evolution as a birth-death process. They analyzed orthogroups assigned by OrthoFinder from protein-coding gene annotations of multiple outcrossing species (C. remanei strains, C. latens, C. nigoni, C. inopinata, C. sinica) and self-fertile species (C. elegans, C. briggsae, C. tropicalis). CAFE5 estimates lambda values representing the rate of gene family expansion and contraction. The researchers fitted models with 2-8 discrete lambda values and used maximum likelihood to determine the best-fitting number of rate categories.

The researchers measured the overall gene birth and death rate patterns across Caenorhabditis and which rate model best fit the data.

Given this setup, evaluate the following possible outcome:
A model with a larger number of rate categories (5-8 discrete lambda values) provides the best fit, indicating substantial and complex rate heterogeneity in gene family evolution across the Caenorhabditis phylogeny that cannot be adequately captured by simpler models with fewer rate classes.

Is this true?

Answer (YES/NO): NO